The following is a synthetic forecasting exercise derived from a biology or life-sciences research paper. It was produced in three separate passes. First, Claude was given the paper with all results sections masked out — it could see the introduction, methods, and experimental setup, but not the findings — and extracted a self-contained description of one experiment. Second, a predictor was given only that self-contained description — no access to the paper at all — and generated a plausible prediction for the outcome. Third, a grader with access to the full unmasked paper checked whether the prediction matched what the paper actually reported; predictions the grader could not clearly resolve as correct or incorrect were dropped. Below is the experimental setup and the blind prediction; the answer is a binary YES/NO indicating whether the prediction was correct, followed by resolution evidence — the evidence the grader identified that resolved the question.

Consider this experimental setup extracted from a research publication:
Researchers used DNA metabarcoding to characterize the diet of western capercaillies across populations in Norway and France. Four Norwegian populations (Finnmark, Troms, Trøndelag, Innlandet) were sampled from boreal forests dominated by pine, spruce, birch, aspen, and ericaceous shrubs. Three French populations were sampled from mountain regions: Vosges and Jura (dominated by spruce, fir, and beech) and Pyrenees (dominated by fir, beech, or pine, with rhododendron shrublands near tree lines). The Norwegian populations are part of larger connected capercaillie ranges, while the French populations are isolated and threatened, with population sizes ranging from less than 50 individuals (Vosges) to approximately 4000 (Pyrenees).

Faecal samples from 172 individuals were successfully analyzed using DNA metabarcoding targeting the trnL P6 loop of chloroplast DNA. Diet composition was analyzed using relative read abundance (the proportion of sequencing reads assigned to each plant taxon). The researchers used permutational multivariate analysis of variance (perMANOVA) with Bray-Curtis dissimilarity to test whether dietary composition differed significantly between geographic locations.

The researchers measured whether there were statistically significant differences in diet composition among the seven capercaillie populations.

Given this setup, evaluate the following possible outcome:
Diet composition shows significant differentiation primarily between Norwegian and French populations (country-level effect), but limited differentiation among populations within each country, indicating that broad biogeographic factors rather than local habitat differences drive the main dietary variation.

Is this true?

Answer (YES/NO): NO